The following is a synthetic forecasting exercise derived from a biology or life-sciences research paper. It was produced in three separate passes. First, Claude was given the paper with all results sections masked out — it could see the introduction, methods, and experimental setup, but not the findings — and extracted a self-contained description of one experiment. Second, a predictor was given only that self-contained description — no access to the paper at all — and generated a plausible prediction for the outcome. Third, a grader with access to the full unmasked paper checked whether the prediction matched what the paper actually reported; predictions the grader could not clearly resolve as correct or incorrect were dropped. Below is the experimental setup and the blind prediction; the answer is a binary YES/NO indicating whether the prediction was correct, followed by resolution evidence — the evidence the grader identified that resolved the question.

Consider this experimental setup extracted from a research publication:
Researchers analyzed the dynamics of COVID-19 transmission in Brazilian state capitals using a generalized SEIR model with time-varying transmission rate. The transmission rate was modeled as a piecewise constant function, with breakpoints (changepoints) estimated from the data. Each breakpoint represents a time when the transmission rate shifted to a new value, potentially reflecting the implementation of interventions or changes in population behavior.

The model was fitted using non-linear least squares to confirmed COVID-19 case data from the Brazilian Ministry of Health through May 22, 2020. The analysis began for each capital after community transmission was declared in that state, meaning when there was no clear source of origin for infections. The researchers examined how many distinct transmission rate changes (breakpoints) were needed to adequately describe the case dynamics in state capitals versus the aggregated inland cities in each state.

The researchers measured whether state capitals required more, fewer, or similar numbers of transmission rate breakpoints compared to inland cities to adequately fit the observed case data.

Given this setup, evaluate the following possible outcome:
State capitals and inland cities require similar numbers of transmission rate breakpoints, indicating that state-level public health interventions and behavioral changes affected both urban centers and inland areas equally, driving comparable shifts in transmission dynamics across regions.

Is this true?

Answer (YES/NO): NO